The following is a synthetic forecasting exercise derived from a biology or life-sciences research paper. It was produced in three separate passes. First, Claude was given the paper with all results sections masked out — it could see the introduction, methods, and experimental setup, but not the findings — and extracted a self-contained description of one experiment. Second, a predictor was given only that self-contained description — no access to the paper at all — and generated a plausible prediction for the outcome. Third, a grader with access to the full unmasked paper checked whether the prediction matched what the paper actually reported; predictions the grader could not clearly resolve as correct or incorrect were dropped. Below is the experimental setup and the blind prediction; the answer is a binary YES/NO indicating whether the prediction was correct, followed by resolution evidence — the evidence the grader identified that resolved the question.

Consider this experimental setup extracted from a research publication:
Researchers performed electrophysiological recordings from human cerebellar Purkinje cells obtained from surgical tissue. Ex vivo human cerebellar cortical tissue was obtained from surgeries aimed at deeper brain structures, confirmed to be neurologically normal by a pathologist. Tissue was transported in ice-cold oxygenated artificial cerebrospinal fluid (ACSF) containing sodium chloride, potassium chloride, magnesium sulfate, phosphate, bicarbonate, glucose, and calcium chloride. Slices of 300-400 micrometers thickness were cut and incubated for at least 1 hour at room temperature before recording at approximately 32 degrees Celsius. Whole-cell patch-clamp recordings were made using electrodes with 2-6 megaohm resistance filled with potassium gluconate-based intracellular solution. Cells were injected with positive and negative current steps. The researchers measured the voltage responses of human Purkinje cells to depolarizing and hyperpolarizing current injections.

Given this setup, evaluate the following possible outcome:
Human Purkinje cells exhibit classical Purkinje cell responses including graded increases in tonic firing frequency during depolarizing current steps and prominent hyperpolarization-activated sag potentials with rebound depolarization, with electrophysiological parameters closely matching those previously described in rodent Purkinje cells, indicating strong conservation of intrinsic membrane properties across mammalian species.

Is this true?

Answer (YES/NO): NO